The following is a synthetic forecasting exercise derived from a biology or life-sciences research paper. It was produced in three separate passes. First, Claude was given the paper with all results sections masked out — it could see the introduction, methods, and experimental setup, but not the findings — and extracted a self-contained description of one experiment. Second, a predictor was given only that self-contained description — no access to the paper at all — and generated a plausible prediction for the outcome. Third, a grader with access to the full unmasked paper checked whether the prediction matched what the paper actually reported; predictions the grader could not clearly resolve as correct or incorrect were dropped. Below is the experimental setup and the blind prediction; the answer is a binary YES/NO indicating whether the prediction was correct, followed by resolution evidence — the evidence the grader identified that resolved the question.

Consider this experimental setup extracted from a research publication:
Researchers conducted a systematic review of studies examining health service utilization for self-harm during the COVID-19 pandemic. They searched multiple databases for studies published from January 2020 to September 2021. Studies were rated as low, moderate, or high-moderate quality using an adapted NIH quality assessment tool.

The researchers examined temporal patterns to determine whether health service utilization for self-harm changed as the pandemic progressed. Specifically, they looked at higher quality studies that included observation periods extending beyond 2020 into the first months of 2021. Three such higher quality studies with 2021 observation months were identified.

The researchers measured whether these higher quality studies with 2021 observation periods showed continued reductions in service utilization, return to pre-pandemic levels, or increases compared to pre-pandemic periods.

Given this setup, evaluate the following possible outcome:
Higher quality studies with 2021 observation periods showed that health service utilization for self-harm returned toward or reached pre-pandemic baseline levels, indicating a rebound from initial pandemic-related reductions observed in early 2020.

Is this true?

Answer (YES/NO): YES